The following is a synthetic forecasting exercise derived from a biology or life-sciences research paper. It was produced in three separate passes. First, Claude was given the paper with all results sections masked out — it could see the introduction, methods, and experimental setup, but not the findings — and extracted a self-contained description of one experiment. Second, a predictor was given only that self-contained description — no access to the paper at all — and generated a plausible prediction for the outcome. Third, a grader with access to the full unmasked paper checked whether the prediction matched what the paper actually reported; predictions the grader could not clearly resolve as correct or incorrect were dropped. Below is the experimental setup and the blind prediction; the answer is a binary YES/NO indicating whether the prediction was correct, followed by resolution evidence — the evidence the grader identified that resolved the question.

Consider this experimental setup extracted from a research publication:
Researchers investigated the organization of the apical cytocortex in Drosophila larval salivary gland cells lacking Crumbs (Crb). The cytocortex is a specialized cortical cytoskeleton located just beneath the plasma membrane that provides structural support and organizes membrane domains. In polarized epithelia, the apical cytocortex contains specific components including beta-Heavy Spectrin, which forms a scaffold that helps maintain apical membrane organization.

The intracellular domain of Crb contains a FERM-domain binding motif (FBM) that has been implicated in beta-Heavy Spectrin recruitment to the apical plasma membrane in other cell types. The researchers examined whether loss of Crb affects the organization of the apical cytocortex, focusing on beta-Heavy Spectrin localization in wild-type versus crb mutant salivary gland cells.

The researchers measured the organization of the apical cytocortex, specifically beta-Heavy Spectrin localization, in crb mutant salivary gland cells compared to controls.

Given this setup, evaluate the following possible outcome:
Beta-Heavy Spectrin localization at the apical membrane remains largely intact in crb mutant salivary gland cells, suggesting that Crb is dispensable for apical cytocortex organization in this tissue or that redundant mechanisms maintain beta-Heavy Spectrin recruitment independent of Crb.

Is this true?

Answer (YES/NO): NO